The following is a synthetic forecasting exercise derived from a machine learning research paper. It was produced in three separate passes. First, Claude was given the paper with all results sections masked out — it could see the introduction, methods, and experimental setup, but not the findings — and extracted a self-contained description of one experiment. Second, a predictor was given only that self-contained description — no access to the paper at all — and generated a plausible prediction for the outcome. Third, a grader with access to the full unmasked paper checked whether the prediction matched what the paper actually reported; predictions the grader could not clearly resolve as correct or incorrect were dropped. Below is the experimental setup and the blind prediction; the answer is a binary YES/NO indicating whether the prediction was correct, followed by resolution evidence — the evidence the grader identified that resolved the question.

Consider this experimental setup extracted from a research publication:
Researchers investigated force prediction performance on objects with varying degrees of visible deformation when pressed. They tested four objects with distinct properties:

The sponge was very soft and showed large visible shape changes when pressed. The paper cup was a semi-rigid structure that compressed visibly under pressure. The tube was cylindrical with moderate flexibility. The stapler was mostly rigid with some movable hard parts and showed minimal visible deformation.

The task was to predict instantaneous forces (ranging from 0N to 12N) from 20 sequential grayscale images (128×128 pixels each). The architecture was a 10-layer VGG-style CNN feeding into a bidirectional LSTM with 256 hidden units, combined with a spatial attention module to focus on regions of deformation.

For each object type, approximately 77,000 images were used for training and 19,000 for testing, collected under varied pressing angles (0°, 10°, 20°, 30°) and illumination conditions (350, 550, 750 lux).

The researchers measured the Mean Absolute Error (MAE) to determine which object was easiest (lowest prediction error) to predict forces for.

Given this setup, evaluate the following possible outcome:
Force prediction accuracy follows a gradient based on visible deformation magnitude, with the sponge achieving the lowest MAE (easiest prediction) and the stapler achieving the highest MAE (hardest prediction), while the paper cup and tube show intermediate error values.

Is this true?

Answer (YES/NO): NO